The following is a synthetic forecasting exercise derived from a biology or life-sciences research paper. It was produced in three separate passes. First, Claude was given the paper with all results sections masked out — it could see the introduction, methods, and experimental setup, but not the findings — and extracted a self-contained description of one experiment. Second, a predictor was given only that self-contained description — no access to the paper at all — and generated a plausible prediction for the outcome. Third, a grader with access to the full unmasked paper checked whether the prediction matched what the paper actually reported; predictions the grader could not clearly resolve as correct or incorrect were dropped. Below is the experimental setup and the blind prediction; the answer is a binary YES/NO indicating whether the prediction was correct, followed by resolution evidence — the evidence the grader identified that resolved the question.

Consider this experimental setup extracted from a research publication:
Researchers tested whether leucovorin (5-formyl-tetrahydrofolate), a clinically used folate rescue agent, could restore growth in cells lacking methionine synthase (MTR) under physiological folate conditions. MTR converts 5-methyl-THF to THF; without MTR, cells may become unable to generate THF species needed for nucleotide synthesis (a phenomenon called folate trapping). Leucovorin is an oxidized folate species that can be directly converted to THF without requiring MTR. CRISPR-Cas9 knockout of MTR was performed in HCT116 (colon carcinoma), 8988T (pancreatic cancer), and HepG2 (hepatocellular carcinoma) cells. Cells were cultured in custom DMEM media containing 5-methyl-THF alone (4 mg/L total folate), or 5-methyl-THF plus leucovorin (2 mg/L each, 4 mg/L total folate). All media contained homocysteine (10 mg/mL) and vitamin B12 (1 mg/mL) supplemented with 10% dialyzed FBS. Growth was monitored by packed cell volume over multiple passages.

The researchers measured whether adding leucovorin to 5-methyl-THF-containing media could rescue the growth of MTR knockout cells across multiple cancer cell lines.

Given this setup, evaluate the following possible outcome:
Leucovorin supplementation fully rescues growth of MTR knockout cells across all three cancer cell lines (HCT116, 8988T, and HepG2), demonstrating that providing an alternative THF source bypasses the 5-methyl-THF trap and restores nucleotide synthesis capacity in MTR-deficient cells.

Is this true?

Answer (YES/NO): YES